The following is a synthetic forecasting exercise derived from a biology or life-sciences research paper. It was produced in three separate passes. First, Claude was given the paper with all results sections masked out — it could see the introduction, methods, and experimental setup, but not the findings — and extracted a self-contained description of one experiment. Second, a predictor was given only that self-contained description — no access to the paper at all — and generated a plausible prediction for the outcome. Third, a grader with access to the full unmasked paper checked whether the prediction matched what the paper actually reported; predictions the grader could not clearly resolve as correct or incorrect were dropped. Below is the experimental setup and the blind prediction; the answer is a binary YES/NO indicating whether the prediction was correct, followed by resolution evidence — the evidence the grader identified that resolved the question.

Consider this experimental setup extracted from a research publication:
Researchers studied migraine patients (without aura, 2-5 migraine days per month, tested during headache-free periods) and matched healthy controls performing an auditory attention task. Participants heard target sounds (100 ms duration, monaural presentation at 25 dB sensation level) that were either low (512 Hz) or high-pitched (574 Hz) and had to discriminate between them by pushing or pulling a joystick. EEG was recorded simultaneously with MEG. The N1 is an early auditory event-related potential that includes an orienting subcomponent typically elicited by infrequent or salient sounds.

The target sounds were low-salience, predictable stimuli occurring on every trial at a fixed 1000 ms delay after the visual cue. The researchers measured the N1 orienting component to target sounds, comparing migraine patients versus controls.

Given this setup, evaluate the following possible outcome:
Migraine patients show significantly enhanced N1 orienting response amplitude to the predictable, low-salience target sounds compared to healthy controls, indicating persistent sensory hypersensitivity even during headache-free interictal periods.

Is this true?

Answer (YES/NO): YES